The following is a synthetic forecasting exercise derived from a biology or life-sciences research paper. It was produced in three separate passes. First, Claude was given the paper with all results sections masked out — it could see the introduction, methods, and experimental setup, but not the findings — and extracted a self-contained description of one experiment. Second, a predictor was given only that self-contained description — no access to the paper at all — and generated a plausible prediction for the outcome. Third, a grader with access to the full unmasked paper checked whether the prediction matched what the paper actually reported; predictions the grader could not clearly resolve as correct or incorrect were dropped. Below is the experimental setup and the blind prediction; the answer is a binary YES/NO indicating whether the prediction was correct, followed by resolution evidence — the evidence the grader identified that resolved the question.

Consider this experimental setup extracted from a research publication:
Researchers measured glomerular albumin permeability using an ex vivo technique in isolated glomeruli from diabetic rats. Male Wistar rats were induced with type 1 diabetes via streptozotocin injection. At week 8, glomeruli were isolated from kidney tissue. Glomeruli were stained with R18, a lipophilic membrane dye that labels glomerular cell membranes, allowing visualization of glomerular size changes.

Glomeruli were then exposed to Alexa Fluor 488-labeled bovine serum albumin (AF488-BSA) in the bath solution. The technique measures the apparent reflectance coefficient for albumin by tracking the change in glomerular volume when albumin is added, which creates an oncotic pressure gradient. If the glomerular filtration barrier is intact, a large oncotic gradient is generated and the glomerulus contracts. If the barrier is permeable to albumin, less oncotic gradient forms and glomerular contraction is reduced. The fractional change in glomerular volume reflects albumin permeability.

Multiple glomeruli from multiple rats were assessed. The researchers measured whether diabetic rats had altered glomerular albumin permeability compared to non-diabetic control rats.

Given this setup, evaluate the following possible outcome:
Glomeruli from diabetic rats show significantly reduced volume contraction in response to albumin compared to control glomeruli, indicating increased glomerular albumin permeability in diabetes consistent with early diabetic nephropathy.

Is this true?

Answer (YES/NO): YES